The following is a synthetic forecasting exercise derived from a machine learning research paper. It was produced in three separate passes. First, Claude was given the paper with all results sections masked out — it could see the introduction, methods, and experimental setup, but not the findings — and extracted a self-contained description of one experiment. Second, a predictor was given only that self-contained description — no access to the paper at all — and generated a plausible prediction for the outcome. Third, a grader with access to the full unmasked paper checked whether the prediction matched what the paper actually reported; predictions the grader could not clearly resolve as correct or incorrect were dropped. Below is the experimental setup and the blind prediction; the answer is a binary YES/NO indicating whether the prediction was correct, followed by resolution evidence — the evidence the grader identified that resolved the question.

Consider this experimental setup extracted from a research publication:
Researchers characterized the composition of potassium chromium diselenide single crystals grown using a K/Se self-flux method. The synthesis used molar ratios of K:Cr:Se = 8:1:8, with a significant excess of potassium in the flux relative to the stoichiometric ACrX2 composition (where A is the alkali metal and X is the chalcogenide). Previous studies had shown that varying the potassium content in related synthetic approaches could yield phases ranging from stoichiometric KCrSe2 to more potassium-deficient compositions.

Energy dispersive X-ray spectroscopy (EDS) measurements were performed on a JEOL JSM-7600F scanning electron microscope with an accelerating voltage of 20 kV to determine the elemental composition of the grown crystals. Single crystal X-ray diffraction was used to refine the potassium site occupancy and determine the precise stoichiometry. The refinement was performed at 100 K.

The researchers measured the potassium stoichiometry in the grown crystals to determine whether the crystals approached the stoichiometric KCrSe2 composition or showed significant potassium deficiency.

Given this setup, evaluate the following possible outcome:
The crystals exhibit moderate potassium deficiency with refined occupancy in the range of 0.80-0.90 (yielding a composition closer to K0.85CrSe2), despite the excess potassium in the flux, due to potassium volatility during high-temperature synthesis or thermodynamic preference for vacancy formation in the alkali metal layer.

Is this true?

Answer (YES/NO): YES